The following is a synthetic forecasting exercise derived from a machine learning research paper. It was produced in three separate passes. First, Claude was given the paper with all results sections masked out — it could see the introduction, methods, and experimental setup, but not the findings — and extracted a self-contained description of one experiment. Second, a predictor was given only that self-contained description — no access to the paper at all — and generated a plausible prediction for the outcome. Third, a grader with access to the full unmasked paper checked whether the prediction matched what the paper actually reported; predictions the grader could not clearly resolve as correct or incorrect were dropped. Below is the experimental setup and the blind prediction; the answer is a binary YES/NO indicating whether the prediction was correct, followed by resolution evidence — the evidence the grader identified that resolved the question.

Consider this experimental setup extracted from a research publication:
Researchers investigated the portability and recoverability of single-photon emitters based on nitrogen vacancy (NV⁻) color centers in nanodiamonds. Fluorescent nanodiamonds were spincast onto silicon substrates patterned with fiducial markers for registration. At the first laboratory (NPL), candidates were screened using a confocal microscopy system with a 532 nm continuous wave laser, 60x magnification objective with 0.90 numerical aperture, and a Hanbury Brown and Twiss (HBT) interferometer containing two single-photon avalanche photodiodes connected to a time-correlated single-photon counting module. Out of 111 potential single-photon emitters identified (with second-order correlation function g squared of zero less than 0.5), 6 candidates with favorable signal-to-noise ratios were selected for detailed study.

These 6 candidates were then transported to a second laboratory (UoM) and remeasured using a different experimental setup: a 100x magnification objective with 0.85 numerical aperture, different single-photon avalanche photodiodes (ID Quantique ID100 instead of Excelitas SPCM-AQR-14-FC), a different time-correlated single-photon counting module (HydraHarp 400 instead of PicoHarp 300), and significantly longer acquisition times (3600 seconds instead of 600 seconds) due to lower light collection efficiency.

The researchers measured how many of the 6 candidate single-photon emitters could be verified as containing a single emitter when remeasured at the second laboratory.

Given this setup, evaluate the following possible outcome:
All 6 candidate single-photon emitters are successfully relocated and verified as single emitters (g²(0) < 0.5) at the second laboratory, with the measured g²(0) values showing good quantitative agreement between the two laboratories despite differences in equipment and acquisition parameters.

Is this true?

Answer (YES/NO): NO